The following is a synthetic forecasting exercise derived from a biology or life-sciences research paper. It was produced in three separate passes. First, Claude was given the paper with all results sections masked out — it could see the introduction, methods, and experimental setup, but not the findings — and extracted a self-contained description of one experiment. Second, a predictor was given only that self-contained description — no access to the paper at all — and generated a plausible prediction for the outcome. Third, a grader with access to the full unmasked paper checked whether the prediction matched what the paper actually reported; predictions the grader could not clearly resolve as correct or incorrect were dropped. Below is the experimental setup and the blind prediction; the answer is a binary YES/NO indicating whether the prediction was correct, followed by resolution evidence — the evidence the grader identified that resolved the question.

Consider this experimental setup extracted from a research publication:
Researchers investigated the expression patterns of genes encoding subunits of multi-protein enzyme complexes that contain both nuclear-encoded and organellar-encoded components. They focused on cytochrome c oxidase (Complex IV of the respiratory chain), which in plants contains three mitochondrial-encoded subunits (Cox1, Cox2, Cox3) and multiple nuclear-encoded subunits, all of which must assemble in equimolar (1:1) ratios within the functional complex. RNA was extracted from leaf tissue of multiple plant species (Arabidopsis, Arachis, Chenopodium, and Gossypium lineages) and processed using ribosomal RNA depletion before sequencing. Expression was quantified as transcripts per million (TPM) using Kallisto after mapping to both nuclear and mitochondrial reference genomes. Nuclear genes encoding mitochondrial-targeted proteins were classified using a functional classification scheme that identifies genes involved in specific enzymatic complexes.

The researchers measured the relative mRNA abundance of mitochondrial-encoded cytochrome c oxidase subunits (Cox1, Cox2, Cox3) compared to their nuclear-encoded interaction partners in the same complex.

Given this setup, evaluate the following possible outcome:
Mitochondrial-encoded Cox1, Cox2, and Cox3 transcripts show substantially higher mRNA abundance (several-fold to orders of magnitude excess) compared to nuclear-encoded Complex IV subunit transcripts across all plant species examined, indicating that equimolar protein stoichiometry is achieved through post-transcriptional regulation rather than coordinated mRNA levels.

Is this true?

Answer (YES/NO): YES